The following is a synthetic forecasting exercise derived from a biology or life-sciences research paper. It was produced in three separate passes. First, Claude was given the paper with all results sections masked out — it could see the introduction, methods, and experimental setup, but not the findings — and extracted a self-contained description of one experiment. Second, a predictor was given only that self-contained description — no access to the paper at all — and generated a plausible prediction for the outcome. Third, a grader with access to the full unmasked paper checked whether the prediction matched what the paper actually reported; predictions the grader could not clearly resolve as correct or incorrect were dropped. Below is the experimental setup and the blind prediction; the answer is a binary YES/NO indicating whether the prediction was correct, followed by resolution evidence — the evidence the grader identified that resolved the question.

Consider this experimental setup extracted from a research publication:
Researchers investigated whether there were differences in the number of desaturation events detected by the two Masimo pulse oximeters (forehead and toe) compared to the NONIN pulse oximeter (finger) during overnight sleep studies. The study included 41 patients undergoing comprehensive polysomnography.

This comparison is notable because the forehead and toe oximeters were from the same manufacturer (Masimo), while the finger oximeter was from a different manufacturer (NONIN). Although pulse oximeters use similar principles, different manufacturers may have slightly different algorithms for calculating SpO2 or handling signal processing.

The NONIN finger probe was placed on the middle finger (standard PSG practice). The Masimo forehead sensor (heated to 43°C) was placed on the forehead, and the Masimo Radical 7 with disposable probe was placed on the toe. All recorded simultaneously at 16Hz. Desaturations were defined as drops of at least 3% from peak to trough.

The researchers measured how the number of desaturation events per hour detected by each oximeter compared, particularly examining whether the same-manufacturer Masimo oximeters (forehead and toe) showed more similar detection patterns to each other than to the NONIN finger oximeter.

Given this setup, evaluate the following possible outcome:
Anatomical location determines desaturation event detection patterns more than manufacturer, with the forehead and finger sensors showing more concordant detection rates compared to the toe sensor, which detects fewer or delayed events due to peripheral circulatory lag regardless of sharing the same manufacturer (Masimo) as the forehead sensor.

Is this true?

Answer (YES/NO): NO